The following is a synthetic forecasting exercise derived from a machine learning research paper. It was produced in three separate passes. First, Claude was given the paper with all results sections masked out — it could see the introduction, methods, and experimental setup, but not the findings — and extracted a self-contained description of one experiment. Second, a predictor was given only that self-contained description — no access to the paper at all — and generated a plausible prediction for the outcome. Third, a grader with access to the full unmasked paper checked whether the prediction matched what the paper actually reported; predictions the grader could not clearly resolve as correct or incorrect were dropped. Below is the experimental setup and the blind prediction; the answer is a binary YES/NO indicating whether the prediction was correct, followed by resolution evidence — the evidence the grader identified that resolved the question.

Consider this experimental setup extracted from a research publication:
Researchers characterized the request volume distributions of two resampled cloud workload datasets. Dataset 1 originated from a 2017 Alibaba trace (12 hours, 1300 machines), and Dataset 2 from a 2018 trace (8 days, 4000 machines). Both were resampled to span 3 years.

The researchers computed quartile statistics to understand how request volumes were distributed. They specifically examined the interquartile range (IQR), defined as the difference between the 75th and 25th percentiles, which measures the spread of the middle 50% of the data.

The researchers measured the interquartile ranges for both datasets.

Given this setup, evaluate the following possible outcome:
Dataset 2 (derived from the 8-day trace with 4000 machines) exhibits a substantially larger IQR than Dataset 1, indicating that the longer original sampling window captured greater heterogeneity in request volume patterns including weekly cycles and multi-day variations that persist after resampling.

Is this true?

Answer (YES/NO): NO